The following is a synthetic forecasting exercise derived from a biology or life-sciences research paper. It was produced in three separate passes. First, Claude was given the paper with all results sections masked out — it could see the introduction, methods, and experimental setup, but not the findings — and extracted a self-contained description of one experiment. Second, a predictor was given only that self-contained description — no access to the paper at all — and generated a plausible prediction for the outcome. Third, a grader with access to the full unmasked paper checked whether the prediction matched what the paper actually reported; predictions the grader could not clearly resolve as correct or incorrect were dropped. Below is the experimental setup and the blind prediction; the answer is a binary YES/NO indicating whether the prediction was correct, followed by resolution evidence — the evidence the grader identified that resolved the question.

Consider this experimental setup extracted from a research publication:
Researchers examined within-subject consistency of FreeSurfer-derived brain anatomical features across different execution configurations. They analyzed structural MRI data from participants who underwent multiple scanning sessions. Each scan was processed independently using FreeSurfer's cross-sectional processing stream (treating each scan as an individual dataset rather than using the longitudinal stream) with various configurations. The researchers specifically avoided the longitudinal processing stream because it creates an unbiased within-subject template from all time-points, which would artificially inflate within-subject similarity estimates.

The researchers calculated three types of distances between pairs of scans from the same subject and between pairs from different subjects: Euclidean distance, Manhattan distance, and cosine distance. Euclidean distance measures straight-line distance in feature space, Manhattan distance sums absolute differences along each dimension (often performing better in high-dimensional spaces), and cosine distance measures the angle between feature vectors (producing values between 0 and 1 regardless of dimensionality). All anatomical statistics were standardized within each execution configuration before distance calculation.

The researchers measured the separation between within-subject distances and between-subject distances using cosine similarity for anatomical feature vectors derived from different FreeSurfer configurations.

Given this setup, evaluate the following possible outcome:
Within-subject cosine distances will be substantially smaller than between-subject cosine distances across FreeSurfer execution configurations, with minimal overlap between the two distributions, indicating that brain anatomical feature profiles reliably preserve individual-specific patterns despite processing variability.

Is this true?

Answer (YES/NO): YES